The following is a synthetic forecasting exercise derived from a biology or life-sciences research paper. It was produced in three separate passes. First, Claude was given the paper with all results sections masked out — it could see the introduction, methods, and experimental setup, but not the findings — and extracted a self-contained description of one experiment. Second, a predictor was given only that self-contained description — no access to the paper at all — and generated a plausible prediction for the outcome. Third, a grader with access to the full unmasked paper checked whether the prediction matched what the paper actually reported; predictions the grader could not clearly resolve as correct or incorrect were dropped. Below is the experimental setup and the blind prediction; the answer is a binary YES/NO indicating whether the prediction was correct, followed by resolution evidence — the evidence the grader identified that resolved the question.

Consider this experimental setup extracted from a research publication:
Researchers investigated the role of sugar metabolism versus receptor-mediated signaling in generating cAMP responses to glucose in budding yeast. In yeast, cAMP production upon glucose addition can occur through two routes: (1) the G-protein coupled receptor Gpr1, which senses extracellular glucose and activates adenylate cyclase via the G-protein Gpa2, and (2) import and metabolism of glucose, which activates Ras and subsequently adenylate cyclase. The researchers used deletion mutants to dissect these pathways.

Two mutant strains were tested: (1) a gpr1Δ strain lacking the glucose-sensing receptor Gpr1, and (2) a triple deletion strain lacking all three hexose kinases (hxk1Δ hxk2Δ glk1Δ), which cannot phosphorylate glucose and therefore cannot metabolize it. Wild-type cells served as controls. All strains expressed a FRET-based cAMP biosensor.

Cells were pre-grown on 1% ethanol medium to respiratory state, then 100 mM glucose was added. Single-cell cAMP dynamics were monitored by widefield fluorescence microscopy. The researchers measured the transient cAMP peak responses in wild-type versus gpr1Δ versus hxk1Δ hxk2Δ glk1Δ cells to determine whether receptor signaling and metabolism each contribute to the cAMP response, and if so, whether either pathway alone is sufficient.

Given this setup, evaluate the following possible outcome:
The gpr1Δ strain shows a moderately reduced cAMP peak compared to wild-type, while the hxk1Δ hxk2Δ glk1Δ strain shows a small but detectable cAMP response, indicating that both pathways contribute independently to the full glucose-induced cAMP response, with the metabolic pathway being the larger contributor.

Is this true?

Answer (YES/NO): NO